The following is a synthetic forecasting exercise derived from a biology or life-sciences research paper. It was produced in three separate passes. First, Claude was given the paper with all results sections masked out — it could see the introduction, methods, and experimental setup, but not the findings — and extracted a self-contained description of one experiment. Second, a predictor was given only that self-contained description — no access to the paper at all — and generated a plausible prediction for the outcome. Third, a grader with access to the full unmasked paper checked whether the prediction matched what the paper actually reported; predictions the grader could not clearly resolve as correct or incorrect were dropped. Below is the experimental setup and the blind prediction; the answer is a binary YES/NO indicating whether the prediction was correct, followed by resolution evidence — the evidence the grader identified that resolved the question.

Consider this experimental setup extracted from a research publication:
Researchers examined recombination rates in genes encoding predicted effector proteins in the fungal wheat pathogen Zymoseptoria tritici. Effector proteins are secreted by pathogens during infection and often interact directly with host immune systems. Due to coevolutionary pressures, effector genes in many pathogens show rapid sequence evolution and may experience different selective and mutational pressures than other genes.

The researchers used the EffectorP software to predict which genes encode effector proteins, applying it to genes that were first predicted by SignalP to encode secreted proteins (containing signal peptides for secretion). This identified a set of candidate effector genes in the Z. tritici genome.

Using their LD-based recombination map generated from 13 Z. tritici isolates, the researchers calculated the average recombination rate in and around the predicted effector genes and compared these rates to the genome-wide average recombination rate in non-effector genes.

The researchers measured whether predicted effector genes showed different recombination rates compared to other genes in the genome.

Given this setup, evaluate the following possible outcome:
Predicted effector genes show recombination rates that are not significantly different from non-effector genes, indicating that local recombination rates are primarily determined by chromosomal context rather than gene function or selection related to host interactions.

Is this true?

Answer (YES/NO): YES